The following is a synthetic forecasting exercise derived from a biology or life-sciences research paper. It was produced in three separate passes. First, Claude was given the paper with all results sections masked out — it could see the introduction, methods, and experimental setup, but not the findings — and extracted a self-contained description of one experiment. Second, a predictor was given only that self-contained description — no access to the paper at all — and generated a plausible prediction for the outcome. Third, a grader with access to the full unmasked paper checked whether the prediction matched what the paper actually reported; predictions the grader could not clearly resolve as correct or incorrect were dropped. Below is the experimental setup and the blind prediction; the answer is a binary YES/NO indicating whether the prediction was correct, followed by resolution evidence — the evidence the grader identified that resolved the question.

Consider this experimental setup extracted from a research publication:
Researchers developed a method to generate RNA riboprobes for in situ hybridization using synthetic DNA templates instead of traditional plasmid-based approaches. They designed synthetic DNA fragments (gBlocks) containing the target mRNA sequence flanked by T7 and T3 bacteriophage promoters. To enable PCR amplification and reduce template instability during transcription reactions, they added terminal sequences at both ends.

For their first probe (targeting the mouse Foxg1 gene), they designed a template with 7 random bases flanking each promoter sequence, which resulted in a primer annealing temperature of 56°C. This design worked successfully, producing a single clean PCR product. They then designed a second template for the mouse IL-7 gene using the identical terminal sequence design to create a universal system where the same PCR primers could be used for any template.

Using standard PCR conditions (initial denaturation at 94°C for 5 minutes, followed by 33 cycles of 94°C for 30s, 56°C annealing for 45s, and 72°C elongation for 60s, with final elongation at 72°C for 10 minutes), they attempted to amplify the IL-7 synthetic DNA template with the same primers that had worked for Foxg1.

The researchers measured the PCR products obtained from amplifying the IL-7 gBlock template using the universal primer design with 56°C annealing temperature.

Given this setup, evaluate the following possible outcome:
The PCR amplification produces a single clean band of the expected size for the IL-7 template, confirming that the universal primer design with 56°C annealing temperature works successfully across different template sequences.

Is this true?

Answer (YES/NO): NO